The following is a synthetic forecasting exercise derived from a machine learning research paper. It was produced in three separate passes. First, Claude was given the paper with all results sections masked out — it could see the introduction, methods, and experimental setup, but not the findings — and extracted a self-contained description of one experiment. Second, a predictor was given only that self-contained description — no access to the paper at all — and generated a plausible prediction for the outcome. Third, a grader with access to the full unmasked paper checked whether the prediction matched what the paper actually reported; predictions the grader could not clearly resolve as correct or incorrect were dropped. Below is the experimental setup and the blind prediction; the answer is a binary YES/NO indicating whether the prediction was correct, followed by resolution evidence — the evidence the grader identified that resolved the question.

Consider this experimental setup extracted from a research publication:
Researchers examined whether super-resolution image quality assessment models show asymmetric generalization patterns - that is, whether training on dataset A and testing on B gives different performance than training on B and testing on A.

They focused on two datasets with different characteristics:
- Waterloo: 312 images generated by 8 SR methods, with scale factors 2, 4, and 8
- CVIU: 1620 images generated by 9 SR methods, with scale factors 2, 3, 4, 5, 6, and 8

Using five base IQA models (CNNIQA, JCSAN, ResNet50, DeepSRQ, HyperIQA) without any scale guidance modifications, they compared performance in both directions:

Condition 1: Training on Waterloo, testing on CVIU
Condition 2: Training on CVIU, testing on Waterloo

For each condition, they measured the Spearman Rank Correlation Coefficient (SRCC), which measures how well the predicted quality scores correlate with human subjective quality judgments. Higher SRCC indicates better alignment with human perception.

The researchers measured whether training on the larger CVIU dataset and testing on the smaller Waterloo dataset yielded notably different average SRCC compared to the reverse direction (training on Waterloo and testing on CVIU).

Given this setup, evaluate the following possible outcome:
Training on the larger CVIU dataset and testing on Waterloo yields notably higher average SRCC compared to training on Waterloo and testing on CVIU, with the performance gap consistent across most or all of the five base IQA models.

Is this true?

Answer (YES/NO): YES